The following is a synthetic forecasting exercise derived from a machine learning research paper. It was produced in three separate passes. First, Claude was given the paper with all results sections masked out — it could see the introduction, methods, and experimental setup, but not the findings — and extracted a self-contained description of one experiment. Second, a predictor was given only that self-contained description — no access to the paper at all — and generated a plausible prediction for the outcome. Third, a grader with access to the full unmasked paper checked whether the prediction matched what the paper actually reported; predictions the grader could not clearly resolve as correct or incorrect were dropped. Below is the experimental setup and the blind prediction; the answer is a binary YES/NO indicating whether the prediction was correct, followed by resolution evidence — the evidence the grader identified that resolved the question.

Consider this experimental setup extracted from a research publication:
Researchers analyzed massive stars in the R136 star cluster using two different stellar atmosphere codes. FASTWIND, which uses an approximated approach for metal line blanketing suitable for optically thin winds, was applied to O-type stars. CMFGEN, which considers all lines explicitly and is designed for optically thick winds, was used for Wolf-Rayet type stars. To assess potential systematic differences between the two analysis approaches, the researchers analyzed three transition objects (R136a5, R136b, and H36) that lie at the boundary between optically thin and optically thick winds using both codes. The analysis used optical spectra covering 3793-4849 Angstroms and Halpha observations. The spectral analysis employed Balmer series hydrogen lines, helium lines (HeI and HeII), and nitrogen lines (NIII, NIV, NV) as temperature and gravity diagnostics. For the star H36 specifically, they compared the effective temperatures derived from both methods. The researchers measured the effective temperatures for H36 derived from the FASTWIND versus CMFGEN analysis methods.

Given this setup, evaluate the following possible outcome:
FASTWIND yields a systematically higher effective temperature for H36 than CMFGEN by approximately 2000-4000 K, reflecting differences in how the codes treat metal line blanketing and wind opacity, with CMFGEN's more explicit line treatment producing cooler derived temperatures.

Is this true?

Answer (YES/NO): YES